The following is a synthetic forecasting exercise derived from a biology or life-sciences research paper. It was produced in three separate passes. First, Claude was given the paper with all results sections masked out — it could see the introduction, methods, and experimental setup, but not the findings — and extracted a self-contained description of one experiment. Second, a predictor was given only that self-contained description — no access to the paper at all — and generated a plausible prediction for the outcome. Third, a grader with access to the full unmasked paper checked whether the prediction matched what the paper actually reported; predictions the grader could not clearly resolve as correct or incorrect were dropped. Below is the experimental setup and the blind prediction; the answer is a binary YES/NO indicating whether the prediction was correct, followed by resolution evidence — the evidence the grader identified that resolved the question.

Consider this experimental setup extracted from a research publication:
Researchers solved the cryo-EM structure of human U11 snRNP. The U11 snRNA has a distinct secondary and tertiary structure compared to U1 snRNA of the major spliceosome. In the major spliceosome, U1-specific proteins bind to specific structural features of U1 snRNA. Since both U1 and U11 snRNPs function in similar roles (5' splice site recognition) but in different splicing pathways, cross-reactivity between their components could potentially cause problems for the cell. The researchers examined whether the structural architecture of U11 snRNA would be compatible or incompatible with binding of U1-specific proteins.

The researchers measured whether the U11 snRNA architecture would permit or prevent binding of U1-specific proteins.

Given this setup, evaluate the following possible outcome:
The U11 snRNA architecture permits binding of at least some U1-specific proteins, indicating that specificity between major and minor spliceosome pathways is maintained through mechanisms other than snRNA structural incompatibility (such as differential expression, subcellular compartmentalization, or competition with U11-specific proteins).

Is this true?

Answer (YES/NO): NO